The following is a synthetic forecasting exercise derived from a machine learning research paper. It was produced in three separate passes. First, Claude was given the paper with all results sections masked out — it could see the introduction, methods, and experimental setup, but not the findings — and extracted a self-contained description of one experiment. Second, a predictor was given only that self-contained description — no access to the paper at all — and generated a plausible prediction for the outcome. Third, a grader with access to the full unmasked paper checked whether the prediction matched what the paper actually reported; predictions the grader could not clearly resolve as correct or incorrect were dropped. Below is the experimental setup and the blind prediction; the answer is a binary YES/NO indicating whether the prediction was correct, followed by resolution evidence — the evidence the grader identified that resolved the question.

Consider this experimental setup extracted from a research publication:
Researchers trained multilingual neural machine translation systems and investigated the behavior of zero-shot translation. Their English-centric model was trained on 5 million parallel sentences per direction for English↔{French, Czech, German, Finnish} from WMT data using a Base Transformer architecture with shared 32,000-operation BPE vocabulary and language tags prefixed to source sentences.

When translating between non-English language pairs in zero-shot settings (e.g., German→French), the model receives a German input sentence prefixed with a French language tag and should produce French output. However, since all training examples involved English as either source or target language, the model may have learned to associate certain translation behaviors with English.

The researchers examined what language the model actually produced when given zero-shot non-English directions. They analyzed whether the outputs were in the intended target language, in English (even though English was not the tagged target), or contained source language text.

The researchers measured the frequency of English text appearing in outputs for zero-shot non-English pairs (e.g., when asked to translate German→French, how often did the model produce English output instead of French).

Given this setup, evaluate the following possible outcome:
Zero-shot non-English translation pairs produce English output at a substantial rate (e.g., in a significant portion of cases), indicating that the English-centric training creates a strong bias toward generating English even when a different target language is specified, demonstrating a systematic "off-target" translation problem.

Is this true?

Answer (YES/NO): NO